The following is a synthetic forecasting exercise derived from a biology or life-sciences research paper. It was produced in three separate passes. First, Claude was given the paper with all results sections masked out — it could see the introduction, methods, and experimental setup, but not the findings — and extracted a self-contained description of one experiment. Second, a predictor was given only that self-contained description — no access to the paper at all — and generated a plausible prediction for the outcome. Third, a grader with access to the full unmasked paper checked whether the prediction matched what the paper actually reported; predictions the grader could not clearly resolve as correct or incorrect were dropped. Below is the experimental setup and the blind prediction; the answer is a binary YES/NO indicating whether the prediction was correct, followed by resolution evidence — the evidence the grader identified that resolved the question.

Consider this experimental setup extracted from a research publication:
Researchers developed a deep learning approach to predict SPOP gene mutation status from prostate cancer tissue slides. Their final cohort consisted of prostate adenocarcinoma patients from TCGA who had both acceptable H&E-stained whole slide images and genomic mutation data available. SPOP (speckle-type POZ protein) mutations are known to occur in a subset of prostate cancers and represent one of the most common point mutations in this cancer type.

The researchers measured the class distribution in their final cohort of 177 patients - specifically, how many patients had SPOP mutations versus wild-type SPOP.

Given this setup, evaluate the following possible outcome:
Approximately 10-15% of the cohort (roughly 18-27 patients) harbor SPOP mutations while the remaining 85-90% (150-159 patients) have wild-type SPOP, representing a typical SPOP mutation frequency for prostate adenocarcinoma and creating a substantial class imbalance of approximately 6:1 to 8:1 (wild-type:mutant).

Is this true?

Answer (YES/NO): YES